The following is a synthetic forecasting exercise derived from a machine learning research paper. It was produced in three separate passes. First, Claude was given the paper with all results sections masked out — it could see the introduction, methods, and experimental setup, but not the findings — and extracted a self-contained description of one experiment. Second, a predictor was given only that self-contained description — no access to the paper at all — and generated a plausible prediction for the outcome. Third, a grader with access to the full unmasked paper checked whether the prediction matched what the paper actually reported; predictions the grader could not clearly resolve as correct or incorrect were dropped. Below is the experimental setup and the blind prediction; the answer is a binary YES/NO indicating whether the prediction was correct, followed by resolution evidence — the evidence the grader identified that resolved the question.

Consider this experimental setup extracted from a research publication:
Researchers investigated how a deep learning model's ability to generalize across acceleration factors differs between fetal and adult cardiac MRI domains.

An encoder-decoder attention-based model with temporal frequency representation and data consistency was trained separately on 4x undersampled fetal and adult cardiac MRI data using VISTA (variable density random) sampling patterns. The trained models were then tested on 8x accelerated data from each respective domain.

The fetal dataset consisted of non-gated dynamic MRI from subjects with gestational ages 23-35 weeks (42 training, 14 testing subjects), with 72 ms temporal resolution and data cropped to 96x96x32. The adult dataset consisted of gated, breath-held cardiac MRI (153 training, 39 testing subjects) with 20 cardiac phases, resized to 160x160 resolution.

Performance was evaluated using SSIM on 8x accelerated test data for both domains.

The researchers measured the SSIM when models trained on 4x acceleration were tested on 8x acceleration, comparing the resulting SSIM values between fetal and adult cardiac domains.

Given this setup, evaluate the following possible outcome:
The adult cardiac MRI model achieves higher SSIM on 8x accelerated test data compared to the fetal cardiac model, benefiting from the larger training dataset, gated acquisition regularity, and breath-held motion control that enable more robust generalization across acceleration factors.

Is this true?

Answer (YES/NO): YES